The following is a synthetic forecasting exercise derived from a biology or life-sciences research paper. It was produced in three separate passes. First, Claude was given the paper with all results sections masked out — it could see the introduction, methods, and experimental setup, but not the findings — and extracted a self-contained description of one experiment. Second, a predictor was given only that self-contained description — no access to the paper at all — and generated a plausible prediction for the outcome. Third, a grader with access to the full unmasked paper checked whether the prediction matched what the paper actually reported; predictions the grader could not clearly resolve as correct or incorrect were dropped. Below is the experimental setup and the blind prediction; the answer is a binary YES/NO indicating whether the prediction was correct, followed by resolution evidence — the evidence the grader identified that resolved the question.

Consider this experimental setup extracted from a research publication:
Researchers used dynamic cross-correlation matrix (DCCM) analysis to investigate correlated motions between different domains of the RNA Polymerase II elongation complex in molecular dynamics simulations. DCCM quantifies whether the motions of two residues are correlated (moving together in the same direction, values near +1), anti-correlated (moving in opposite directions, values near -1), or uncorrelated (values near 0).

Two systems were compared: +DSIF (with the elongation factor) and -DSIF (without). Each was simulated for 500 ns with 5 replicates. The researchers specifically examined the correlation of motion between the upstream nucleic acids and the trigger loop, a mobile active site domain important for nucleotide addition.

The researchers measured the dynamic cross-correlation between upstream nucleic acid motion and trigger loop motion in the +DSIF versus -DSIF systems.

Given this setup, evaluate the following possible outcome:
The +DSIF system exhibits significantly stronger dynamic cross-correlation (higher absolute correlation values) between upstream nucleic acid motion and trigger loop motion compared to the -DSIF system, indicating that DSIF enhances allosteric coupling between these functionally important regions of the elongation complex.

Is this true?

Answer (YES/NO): NO